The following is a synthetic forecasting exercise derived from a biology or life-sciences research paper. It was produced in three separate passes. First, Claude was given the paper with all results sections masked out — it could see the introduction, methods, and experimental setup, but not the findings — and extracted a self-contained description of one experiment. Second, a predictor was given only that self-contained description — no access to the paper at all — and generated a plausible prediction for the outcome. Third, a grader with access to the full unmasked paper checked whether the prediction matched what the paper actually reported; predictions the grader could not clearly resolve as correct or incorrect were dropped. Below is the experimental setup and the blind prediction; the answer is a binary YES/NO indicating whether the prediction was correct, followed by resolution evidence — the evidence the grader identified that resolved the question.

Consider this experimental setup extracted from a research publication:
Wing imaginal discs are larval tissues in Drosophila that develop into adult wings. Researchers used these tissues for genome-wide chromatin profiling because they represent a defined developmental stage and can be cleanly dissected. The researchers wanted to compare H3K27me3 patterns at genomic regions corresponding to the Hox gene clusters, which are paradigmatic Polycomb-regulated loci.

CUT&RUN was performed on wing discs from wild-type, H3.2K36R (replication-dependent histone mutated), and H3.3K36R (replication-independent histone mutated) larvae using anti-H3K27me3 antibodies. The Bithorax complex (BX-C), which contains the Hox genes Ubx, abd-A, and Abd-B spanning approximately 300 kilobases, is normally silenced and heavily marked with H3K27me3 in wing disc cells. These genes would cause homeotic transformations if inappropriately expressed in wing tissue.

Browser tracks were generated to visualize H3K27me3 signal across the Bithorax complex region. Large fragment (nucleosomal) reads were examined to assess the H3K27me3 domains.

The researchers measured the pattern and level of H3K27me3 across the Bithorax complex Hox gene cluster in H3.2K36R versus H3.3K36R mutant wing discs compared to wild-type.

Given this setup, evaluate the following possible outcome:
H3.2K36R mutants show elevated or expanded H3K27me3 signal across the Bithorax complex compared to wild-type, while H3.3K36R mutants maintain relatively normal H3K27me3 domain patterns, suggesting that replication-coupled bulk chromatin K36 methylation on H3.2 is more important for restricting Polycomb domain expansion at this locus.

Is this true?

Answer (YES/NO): NO